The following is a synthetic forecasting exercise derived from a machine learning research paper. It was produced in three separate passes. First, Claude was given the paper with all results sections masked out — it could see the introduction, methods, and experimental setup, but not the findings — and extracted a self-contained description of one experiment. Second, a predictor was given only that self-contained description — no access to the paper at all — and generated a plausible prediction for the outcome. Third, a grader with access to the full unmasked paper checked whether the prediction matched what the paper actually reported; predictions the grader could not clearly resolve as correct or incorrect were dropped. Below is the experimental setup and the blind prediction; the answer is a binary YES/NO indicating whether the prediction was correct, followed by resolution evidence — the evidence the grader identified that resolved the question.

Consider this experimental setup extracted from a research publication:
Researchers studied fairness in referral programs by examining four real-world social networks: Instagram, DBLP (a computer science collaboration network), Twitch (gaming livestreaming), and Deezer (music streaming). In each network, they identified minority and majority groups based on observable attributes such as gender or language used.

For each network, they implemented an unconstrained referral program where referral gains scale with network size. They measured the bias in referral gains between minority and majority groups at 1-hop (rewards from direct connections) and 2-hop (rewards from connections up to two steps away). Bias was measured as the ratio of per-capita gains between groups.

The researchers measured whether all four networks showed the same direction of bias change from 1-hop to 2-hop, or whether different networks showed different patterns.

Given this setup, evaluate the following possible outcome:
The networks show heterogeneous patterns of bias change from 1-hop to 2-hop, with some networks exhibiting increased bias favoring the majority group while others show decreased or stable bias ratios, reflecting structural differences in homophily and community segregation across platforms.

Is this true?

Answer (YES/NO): YES